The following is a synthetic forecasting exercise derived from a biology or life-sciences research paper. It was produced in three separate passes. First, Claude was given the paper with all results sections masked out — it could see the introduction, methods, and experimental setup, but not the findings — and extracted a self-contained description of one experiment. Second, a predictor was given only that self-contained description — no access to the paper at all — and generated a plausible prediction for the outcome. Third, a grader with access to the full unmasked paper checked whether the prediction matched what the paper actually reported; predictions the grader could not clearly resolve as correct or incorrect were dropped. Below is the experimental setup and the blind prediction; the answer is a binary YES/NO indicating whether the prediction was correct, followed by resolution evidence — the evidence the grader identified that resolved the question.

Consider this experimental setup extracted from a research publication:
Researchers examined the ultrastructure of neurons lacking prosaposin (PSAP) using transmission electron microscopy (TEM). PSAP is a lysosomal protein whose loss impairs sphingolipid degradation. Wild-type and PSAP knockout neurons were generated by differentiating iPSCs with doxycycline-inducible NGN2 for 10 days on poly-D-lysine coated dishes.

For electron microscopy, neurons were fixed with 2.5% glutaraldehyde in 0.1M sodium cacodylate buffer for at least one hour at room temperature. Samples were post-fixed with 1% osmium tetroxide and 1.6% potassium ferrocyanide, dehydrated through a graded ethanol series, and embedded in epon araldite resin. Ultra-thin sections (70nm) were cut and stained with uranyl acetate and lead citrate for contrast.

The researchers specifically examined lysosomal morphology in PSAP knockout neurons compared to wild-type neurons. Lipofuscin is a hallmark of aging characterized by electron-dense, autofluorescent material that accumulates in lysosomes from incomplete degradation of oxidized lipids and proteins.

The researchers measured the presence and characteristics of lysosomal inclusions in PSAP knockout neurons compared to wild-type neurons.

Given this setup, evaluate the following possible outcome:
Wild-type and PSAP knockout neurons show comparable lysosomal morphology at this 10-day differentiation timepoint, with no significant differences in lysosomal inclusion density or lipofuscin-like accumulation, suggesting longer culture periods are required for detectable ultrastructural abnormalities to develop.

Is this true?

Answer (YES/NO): NO